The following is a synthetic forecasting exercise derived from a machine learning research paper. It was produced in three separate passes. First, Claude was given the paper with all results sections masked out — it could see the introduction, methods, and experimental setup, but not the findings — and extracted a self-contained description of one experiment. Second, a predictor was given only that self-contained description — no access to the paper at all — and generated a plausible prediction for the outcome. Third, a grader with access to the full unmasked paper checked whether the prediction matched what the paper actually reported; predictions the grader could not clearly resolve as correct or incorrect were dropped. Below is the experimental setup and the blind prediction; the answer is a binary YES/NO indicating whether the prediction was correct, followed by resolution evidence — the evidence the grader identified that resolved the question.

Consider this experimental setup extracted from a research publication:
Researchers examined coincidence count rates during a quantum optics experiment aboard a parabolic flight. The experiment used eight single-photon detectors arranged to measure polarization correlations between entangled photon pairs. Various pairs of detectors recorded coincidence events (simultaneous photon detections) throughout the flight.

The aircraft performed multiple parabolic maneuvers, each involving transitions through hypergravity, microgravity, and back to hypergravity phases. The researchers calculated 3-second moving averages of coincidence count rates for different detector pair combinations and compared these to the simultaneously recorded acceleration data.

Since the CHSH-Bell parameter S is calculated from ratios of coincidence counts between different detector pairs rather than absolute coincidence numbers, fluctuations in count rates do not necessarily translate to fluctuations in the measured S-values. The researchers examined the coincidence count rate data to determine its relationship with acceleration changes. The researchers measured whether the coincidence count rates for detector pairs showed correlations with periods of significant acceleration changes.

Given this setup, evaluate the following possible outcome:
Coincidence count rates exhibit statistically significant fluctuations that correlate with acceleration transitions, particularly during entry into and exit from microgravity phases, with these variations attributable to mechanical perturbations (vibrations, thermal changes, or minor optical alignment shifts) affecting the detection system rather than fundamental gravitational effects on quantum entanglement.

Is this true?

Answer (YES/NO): NO